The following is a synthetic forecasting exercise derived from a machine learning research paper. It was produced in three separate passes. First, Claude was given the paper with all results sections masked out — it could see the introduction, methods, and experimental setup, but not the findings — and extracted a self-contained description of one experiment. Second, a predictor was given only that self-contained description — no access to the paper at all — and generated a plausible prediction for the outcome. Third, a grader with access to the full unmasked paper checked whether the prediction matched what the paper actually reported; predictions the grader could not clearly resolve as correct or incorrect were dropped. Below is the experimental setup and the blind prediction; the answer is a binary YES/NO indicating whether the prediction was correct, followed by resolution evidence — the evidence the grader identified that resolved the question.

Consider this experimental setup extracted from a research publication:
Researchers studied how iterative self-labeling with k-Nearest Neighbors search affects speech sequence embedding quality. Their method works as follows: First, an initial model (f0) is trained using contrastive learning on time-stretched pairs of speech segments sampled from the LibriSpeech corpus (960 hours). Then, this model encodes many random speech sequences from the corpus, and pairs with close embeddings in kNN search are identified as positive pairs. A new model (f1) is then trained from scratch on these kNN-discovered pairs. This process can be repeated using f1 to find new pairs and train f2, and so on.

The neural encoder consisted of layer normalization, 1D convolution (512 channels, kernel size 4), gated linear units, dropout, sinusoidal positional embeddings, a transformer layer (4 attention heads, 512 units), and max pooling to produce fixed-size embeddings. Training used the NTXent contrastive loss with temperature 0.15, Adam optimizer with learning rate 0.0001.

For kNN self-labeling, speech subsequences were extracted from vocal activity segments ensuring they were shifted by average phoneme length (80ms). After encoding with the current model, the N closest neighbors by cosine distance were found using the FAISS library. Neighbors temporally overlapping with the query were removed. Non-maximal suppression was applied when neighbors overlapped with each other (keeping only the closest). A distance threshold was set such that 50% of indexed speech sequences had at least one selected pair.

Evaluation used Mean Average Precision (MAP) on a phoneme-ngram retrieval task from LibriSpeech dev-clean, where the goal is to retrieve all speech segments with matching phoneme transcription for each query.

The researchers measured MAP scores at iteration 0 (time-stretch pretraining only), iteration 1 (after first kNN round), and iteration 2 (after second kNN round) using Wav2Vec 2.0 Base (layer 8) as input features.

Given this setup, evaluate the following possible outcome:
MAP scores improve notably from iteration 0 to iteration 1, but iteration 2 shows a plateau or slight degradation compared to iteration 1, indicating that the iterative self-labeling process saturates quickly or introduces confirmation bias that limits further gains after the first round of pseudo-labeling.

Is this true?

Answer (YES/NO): NO